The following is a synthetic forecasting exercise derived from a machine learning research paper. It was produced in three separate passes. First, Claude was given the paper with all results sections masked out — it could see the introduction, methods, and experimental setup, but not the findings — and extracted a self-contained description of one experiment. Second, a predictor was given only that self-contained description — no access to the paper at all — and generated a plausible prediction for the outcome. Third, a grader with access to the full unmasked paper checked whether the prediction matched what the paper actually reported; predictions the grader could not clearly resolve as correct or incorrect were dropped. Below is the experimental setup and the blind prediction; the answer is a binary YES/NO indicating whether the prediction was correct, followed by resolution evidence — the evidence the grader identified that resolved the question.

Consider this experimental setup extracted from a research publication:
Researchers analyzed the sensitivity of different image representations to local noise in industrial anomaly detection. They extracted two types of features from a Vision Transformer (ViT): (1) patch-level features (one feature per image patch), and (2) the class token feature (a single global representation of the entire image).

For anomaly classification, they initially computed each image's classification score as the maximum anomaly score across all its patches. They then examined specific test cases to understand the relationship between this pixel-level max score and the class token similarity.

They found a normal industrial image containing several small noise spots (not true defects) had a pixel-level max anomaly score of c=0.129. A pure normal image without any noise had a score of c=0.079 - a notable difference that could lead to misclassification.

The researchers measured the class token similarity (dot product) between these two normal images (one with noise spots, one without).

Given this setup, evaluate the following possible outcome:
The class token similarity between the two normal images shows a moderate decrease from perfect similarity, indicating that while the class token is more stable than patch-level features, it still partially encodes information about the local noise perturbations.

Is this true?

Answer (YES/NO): NO